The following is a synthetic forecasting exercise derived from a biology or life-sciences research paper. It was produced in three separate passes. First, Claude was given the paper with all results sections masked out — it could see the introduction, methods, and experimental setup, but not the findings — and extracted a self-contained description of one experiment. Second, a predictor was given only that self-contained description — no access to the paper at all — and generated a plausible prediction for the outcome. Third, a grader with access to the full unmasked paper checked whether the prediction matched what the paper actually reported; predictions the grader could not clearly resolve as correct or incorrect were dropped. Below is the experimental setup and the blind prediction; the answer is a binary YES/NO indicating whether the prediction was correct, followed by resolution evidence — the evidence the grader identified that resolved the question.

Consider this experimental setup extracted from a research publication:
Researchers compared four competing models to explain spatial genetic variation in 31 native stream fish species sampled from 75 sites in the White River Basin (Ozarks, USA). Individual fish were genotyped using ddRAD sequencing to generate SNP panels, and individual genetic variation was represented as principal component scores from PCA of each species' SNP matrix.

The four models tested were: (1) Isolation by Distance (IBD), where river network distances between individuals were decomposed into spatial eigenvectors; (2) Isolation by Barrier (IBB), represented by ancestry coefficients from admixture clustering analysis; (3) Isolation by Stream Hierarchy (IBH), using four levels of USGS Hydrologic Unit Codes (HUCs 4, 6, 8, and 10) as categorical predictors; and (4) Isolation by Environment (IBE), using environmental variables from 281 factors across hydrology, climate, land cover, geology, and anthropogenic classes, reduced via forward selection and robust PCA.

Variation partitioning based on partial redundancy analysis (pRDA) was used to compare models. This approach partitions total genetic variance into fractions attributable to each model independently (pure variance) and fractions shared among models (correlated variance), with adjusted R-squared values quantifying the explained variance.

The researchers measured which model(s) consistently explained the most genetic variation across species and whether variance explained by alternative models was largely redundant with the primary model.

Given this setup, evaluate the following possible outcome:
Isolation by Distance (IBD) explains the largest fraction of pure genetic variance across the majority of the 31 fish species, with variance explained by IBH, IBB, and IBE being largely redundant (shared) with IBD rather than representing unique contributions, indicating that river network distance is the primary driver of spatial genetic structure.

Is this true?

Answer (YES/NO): NO